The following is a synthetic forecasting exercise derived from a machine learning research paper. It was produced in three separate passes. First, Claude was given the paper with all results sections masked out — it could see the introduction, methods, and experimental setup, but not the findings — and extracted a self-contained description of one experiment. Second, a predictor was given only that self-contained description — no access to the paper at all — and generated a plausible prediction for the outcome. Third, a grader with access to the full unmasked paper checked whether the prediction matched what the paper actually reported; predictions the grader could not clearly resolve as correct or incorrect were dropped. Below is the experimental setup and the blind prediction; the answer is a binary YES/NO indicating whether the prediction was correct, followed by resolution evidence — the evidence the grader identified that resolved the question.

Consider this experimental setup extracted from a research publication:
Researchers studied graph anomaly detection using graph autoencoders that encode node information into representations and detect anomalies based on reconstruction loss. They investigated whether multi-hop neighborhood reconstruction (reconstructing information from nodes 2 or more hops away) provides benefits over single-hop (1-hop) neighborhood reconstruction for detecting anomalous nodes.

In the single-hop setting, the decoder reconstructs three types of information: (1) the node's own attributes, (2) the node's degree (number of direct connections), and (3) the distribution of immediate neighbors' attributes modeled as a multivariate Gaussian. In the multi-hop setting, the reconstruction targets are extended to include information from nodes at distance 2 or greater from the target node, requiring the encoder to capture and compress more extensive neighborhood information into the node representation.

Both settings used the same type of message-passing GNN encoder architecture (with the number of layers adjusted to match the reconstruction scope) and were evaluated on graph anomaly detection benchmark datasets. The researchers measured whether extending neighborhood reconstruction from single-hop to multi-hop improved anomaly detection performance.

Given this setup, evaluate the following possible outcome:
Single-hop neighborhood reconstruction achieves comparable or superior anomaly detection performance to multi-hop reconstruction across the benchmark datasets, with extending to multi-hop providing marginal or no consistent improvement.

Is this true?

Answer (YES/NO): YES